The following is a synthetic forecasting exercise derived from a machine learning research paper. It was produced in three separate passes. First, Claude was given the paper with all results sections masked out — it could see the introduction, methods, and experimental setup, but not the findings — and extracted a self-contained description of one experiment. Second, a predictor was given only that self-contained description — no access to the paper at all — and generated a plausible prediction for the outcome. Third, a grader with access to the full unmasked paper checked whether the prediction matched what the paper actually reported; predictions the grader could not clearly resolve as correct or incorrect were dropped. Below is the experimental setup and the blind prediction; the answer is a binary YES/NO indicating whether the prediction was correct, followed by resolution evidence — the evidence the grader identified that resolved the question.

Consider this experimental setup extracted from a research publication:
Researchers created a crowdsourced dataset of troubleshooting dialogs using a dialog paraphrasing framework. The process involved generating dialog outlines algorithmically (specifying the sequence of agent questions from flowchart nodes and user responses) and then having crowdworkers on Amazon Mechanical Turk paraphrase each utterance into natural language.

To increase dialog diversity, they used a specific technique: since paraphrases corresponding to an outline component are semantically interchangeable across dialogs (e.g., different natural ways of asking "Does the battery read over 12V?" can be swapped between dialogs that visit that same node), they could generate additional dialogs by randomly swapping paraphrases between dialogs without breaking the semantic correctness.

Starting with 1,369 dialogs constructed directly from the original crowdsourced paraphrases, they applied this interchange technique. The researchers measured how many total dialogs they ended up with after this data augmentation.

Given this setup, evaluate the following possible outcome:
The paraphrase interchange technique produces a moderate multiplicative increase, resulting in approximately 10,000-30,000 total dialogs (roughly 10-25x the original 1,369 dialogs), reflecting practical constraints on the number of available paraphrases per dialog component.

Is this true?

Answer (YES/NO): NO